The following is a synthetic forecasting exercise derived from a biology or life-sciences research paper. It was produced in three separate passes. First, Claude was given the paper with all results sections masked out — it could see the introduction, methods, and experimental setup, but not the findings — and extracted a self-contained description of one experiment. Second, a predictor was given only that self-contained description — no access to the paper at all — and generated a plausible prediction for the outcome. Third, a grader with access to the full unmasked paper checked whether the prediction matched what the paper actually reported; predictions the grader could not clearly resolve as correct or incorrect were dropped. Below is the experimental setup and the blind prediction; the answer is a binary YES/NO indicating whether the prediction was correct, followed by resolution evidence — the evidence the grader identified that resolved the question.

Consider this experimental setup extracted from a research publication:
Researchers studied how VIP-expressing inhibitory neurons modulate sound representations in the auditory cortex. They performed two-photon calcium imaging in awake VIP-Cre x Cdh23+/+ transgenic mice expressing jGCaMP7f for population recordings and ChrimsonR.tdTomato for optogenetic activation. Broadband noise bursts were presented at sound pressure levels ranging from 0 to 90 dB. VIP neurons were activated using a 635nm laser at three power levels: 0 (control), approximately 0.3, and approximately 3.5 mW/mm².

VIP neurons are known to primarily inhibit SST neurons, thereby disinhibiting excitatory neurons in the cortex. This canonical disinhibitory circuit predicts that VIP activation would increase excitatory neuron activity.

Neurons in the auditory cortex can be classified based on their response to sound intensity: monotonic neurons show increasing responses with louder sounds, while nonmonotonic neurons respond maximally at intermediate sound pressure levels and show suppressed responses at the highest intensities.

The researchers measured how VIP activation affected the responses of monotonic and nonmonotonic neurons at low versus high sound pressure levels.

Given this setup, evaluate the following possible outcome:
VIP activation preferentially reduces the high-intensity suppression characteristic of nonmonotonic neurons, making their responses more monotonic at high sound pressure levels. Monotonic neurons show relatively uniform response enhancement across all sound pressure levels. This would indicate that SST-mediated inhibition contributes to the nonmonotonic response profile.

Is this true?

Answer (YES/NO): NO